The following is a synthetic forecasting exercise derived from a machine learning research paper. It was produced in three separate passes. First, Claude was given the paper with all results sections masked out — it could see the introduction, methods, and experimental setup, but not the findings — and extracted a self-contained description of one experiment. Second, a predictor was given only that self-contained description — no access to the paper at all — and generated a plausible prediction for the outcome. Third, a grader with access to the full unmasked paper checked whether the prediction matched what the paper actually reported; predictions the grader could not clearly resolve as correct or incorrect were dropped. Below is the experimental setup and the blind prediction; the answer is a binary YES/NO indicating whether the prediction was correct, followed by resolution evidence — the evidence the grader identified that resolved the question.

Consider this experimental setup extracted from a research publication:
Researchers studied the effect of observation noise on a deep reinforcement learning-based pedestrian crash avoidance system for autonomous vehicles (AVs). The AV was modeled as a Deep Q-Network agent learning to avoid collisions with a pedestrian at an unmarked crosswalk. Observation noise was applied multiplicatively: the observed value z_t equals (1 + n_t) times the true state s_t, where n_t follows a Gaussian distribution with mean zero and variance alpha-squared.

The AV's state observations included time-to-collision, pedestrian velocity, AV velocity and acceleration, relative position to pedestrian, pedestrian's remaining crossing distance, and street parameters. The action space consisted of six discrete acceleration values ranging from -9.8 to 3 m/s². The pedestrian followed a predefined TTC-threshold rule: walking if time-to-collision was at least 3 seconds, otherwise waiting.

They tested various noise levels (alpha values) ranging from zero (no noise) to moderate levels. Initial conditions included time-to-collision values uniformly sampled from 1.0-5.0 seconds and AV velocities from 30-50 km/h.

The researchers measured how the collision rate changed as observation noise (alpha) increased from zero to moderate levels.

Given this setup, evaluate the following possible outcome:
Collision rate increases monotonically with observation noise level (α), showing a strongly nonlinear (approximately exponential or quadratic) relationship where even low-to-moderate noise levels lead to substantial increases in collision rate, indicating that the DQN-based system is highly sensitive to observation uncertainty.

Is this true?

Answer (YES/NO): NO